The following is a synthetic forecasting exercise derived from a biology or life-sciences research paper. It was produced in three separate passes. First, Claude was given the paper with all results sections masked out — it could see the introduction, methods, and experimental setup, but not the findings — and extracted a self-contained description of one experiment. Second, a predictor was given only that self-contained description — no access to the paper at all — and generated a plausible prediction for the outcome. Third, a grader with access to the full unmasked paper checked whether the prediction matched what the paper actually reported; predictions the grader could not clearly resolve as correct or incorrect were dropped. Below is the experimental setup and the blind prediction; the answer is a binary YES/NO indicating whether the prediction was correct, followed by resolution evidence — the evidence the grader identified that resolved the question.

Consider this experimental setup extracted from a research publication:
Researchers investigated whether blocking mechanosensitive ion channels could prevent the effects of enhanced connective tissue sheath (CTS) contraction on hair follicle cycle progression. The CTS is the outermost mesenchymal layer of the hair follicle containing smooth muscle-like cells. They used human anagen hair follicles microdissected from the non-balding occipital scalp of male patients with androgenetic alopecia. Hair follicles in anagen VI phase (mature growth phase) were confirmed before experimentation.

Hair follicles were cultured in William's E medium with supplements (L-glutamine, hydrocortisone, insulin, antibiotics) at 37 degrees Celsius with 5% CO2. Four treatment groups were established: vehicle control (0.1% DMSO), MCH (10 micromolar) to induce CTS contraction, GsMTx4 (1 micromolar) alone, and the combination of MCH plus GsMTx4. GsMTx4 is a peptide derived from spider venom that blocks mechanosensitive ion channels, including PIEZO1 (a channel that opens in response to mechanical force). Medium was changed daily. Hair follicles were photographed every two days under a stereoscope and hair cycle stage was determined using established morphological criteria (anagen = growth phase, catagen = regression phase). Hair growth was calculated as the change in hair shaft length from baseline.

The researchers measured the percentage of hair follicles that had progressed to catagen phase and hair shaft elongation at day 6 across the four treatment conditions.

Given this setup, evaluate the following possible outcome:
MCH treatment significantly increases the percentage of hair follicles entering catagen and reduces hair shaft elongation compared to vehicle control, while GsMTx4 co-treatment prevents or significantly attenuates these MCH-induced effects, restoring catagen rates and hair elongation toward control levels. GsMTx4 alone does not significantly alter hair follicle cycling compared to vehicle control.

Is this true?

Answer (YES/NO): NO